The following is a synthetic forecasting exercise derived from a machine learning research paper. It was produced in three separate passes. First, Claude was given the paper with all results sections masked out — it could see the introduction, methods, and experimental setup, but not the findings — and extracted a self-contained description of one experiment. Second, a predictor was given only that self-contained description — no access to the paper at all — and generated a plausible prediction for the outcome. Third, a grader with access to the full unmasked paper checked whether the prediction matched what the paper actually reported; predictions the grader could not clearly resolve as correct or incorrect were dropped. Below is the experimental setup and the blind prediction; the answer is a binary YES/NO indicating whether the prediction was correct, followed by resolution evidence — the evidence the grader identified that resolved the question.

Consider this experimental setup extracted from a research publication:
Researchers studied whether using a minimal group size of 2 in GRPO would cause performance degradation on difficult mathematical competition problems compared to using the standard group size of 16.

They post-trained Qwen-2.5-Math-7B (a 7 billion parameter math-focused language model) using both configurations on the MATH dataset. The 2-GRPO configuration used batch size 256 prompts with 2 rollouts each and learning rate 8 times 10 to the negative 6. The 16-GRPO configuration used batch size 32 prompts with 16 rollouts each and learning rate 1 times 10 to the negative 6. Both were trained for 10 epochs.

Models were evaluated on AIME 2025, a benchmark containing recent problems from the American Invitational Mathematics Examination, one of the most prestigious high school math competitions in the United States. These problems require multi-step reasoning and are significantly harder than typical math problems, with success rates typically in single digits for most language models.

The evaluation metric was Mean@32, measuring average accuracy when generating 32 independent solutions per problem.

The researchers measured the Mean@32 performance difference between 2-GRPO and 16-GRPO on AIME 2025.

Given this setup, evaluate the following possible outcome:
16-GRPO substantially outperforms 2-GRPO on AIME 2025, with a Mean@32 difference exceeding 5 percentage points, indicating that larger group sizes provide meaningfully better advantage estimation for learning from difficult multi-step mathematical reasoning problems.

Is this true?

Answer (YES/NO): NO